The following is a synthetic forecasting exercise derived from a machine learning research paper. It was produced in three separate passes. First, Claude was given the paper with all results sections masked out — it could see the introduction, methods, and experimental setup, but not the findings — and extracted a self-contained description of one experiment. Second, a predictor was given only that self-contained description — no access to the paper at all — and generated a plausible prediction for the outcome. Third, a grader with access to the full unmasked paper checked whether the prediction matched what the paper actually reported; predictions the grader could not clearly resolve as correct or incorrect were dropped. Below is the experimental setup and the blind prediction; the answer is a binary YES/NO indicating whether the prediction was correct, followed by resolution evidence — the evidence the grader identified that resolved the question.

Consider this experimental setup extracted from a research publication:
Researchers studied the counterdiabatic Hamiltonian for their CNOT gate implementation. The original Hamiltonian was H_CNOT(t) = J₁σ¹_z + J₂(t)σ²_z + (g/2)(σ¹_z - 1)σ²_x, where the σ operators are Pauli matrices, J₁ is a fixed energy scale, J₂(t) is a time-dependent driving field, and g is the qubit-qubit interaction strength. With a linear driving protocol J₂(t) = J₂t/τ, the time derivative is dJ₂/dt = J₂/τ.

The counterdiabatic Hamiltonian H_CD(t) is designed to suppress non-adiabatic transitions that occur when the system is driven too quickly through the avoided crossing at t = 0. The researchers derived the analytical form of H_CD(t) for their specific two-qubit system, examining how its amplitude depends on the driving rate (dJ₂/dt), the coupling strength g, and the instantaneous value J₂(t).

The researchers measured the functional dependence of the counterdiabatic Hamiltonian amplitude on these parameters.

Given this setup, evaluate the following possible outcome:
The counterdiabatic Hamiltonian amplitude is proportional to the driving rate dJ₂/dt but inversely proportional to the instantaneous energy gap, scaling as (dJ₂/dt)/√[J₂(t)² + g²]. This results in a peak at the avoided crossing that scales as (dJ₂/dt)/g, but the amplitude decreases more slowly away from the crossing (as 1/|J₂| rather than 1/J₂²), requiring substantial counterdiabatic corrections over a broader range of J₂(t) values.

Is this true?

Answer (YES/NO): NO